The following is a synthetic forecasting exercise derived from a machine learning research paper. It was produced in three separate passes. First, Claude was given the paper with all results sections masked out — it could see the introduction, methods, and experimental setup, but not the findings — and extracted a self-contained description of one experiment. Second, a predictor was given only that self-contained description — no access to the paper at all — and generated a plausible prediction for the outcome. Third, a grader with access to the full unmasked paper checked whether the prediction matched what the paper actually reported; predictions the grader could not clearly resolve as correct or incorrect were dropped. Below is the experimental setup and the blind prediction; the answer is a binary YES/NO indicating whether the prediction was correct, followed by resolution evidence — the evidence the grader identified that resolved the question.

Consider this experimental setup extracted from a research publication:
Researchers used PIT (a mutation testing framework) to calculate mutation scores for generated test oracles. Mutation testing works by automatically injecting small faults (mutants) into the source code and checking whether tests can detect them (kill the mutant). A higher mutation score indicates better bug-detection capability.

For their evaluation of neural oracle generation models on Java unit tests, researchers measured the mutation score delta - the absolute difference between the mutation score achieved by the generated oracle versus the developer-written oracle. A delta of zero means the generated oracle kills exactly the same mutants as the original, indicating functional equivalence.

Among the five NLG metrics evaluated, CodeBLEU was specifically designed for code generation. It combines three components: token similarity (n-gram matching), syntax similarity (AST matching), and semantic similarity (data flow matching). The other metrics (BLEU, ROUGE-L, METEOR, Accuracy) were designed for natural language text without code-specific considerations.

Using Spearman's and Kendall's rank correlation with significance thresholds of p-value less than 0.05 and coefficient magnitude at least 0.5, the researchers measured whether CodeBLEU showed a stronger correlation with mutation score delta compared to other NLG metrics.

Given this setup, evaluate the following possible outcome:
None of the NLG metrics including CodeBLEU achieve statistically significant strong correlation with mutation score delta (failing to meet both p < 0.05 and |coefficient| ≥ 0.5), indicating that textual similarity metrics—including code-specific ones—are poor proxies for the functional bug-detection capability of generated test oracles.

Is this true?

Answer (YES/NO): YES